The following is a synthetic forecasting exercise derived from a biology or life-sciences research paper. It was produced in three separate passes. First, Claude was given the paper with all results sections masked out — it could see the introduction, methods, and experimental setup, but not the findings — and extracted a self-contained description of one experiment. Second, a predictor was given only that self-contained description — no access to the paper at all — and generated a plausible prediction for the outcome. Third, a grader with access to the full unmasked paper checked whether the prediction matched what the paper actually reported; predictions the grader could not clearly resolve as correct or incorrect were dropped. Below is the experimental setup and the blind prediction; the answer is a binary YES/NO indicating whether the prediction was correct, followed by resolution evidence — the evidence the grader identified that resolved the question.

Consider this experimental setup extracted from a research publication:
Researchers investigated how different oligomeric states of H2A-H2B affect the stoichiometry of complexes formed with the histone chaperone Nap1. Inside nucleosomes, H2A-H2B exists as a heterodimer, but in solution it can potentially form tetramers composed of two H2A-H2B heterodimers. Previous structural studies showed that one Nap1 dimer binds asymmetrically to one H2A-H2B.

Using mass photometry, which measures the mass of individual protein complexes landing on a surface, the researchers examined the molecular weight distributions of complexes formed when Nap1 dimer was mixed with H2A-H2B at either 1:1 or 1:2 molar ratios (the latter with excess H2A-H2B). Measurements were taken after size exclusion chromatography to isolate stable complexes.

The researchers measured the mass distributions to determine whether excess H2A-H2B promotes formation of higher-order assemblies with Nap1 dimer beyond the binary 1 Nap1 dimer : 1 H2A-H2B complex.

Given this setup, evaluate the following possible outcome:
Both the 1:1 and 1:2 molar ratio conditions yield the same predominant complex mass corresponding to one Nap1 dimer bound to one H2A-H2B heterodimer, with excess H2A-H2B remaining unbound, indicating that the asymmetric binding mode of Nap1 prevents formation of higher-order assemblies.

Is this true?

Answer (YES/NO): NO